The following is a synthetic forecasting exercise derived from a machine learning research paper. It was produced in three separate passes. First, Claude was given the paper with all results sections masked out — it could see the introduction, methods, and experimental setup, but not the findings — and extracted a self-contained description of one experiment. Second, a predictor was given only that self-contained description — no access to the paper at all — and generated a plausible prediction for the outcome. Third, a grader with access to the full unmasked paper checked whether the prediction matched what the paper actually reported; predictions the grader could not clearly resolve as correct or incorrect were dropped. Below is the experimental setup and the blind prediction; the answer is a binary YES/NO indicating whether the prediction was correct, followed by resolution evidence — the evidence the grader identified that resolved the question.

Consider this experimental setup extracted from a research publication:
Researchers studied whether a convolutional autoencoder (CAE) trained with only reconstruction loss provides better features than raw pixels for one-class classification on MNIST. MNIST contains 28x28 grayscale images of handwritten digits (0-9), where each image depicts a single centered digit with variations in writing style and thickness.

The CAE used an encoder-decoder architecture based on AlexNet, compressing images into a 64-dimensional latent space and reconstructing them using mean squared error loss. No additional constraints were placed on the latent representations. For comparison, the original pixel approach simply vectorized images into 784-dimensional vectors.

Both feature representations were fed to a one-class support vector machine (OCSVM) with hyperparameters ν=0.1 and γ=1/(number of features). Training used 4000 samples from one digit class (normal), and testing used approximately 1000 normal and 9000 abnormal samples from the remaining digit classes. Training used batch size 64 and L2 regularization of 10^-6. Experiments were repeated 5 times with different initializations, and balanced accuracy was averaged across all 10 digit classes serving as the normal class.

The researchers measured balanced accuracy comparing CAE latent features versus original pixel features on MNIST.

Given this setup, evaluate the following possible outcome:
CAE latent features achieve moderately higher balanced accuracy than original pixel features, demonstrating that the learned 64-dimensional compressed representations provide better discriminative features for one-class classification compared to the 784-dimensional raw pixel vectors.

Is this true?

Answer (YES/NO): NO